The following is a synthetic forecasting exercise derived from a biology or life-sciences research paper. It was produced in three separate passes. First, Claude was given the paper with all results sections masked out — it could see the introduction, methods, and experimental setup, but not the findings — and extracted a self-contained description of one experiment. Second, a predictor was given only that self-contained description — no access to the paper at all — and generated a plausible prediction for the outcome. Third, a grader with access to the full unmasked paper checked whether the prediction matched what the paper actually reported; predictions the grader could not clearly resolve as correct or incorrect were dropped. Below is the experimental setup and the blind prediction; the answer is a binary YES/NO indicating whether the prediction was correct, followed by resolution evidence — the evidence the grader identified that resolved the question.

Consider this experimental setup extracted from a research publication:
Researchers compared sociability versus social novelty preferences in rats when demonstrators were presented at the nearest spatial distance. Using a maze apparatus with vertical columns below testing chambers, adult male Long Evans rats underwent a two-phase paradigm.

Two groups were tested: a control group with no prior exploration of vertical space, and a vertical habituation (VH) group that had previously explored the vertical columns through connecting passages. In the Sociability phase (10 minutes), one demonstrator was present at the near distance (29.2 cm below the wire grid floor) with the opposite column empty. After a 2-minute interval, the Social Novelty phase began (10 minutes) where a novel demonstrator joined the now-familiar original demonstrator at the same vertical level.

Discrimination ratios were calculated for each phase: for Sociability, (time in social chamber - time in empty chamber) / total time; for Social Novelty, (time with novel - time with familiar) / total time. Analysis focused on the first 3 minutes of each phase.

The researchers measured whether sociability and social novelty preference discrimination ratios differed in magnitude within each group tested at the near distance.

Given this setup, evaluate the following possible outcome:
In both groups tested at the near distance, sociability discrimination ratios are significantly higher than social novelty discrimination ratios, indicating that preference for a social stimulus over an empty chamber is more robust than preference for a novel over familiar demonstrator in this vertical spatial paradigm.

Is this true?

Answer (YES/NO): NO